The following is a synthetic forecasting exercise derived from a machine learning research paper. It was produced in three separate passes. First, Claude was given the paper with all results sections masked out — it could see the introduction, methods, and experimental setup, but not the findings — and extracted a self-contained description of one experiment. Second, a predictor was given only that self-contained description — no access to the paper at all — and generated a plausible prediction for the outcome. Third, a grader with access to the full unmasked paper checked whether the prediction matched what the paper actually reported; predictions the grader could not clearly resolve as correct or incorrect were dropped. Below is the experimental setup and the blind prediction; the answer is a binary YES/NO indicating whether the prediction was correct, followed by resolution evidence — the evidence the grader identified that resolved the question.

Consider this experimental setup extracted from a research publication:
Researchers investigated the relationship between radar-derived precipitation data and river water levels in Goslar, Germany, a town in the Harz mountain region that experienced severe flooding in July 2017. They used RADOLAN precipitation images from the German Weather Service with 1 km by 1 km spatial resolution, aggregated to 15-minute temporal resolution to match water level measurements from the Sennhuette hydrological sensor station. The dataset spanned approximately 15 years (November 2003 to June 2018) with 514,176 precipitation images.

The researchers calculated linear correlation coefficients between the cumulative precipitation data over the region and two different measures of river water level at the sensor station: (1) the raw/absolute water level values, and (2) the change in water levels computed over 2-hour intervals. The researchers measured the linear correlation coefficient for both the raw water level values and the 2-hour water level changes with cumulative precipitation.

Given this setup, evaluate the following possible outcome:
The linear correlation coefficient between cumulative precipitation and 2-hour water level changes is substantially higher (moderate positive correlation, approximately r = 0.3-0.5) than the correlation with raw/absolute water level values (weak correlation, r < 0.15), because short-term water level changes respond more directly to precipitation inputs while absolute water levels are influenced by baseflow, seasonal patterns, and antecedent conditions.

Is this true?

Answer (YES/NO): YES